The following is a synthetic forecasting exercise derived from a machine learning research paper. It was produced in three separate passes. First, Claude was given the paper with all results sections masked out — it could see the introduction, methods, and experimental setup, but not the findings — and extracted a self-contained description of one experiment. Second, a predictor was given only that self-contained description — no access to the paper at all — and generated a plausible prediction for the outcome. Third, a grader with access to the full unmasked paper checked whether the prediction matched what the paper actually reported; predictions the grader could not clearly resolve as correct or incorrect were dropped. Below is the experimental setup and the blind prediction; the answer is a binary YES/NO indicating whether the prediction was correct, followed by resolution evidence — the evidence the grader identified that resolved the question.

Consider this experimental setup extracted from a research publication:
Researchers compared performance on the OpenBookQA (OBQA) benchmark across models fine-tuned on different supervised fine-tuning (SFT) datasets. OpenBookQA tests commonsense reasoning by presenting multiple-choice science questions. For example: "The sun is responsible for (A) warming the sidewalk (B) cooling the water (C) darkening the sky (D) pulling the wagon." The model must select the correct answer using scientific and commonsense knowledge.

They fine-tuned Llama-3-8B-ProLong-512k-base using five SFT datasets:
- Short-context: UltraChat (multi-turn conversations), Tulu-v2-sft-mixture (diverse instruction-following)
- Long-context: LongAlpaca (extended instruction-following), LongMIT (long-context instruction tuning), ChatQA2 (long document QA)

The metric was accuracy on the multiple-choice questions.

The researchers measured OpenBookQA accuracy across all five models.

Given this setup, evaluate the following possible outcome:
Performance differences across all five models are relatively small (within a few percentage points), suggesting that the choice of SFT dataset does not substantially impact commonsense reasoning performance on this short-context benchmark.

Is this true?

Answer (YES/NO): YES